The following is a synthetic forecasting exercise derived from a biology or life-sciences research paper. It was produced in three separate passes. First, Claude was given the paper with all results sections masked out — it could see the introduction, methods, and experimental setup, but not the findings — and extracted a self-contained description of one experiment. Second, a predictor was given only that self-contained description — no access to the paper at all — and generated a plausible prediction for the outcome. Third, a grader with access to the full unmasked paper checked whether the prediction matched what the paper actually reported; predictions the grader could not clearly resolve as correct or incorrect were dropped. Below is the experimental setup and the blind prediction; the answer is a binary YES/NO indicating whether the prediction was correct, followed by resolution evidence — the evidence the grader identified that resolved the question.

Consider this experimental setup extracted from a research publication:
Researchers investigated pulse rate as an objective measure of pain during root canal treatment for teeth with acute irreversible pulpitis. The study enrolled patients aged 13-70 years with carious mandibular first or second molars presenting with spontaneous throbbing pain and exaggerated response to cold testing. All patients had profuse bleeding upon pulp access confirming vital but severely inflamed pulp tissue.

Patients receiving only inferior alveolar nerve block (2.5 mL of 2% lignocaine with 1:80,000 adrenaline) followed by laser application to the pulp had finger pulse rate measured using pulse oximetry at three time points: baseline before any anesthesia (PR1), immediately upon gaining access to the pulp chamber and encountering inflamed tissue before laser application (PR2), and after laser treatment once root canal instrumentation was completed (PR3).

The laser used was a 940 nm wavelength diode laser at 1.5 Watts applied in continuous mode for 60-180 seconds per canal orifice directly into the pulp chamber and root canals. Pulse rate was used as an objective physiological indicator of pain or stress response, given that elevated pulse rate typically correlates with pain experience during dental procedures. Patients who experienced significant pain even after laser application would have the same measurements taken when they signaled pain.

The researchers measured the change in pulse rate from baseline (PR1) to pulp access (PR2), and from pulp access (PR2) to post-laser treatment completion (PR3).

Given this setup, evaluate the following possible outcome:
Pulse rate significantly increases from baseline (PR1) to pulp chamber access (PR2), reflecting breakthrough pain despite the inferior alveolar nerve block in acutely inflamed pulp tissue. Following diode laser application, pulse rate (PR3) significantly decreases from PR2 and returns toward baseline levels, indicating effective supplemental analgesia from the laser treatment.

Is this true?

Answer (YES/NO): YES